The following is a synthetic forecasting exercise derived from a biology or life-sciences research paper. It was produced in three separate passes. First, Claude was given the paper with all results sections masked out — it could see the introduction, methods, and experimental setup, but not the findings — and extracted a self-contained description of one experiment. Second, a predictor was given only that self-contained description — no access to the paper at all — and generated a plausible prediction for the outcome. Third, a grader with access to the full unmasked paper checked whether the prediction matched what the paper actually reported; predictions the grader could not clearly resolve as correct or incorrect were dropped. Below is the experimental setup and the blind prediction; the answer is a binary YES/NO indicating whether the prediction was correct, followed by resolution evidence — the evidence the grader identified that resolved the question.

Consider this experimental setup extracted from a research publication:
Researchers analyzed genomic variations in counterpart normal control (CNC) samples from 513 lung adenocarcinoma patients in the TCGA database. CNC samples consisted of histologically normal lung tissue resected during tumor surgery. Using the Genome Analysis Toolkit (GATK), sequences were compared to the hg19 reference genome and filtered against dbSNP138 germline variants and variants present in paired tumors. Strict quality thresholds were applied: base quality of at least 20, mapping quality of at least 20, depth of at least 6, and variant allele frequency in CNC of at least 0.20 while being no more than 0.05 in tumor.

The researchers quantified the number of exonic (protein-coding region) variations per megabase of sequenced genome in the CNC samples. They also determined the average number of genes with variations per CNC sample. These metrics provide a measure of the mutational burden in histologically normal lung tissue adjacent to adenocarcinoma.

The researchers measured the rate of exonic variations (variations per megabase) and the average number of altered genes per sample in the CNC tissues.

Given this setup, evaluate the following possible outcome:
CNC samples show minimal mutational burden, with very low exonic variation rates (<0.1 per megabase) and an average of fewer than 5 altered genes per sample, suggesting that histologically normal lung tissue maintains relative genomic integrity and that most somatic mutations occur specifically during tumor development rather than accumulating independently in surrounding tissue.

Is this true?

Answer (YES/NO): NO